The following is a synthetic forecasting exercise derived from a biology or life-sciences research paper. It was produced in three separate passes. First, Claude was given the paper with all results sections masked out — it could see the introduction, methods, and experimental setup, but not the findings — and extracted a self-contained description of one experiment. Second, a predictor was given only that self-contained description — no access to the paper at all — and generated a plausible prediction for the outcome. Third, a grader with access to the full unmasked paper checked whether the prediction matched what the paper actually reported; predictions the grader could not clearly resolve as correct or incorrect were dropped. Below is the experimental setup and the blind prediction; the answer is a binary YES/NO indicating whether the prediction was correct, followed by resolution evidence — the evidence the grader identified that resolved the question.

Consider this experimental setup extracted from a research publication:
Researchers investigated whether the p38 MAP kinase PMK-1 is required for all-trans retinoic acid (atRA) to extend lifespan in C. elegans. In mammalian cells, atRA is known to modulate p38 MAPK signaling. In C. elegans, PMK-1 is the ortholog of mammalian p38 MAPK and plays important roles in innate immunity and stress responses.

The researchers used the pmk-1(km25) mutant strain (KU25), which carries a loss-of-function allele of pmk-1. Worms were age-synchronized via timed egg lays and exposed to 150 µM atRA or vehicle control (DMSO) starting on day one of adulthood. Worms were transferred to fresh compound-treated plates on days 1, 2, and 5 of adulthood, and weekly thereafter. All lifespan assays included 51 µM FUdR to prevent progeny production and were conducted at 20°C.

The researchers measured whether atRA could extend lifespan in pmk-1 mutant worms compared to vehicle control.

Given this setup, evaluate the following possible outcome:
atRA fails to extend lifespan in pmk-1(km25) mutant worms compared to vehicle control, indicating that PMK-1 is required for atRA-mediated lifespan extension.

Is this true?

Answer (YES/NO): NO